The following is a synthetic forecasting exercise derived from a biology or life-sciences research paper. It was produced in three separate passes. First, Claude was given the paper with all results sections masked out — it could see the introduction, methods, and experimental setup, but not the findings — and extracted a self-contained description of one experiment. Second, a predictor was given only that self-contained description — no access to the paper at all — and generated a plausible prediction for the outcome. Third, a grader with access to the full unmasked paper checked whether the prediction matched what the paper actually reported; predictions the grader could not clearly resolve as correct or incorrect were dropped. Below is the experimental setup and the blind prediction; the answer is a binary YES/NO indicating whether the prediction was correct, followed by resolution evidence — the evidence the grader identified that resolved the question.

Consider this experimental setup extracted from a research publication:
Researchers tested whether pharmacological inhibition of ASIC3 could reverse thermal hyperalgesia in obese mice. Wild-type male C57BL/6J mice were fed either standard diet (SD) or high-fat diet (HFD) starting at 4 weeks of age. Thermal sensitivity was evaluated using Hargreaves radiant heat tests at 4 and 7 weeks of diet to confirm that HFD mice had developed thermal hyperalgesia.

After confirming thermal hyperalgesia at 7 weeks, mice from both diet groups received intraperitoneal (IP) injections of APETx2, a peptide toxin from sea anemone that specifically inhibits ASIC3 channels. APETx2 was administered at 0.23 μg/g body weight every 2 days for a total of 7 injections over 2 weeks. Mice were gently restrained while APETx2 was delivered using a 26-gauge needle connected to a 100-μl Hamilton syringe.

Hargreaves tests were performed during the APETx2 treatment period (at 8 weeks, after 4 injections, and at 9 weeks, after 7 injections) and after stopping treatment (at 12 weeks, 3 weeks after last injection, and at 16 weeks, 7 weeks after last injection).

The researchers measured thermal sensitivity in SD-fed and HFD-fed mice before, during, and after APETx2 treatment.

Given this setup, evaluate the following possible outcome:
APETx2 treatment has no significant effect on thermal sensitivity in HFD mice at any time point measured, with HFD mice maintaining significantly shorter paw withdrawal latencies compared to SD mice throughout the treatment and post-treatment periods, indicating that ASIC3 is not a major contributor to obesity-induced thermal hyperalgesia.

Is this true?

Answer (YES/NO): NO